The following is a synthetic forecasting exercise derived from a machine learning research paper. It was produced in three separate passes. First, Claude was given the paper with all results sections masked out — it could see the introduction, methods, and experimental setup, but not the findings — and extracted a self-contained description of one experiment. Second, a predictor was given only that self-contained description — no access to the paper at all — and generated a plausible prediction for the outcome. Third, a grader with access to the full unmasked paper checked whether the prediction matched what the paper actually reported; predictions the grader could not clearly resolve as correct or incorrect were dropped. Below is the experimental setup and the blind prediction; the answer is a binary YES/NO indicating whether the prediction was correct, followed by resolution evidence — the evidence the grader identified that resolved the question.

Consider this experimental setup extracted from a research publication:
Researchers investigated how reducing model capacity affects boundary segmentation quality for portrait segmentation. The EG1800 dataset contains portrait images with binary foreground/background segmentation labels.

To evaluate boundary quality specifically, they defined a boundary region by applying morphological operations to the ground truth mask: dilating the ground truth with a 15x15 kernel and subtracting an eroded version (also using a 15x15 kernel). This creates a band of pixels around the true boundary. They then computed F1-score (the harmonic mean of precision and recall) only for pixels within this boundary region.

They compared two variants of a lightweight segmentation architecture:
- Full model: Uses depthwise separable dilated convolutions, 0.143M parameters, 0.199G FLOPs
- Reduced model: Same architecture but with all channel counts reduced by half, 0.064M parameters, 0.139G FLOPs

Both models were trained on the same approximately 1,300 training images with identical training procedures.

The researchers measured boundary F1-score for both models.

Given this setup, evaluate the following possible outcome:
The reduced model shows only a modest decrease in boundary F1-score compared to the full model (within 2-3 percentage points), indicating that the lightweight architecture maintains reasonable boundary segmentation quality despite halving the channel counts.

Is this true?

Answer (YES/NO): YES